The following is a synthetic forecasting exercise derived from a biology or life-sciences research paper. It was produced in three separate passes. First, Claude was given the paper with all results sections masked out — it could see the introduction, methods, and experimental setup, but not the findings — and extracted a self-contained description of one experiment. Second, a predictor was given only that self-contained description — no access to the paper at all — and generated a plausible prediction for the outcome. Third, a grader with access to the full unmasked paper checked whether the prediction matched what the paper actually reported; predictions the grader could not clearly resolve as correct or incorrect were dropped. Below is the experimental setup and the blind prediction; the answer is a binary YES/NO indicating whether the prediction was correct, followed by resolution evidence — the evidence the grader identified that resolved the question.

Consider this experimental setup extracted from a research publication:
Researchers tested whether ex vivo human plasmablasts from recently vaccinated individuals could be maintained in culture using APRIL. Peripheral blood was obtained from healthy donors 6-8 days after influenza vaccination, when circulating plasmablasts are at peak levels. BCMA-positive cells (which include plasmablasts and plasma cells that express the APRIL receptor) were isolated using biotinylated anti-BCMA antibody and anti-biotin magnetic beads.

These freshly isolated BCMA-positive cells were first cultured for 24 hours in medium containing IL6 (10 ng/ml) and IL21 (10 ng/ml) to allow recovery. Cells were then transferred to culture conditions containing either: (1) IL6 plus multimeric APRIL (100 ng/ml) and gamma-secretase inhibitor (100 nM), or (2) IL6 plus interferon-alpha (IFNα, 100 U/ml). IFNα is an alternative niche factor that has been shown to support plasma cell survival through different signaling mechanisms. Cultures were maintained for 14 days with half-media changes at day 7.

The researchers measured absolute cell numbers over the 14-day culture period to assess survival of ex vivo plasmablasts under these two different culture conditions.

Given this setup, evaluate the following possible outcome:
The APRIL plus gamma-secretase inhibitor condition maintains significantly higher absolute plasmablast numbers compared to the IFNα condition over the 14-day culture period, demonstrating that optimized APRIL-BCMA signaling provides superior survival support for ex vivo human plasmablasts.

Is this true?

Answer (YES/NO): YES